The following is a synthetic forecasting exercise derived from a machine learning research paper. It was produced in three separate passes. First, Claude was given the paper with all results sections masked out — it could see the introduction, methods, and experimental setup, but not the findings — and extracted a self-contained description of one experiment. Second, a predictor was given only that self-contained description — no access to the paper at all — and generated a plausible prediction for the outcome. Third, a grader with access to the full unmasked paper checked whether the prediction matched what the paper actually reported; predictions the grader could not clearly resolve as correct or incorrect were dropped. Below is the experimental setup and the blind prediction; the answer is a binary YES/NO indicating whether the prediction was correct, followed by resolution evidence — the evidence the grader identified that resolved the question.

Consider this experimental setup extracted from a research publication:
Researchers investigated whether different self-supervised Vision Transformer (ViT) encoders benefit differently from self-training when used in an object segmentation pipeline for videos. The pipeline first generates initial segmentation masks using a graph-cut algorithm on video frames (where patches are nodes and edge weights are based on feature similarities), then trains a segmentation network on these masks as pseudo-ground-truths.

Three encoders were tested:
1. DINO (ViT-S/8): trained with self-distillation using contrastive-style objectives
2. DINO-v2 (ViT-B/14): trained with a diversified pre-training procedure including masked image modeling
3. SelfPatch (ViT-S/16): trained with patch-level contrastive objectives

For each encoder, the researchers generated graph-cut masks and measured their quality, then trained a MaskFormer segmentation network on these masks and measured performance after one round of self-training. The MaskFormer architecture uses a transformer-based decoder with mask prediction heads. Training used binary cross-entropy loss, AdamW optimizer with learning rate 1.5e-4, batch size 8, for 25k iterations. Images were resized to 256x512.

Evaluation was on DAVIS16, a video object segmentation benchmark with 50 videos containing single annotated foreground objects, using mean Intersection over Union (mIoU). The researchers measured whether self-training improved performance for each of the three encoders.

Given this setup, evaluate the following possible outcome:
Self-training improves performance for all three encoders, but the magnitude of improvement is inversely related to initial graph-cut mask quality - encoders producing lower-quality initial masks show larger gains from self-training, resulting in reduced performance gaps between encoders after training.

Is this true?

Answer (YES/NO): YES